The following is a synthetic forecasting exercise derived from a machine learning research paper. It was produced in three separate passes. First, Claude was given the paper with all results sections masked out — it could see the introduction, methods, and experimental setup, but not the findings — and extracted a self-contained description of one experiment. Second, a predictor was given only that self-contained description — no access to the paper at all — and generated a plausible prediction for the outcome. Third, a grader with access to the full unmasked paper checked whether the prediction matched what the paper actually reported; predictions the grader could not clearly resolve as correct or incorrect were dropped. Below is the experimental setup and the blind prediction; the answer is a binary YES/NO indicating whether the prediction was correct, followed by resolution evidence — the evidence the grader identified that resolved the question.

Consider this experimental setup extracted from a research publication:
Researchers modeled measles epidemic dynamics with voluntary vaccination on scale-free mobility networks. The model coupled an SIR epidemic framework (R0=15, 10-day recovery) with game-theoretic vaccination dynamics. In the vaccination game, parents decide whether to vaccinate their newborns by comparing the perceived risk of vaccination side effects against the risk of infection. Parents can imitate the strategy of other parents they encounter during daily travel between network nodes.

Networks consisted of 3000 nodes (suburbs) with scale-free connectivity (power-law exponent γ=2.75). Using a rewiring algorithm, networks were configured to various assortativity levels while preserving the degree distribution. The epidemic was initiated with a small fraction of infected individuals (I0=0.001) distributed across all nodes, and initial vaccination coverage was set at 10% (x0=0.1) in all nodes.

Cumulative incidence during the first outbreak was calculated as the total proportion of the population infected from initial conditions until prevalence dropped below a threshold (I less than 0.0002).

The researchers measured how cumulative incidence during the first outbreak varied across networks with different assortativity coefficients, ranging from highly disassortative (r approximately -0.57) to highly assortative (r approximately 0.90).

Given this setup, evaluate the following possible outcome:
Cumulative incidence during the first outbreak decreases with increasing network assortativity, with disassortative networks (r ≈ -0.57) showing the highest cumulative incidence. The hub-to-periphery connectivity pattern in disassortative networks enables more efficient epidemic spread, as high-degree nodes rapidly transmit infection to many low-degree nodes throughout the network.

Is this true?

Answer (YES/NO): NO